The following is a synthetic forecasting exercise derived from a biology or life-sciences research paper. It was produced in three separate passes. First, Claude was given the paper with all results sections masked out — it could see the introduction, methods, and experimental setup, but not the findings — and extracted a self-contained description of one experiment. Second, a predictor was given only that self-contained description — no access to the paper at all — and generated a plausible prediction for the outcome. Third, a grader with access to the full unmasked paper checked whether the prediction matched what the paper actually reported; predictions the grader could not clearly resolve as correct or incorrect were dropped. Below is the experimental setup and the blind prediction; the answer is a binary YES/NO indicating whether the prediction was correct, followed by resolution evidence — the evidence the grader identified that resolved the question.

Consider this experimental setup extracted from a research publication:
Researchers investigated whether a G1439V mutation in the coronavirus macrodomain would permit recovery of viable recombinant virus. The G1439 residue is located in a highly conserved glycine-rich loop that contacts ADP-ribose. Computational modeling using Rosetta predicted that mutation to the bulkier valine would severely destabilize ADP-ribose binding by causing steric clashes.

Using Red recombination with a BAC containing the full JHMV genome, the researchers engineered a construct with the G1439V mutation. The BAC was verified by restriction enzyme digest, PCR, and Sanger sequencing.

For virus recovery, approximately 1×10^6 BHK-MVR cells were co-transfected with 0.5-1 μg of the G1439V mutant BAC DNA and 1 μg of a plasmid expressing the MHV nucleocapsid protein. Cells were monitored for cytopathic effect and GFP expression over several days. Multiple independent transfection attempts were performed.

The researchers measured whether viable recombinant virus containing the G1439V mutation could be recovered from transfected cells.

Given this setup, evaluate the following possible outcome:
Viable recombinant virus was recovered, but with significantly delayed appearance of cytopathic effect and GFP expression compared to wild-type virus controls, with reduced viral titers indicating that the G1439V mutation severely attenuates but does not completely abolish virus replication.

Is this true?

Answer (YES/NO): NO